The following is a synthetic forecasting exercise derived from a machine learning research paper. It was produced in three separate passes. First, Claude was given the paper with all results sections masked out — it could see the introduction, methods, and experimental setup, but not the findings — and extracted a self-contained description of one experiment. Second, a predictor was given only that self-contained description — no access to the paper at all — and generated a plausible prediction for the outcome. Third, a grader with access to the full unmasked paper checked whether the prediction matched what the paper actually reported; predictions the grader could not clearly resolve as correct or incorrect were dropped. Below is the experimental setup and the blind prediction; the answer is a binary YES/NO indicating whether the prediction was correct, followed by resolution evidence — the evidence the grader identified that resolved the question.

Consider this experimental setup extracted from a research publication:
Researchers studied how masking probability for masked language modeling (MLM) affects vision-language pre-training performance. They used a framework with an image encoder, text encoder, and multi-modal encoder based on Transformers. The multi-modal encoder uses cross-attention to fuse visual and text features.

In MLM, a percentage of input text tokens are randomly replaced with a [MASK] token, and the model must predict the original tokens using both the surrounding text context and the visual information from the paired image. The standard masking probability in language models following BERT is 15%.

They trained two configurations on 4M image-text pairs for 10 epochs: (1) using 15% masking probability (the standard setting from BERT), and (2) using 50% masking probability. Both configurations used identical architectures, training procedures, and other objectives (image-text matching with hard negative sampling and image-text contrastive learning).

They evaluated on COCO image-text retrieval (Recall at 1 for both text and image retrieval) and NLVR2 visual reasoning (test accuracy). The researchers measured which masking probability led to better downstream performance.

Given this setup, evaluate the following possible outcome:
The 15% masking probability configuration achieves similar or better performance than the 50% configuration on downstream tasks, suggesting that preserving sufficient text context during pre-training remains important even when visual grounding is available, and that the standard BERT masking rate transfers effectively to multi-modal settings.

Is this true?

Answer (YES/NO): NO